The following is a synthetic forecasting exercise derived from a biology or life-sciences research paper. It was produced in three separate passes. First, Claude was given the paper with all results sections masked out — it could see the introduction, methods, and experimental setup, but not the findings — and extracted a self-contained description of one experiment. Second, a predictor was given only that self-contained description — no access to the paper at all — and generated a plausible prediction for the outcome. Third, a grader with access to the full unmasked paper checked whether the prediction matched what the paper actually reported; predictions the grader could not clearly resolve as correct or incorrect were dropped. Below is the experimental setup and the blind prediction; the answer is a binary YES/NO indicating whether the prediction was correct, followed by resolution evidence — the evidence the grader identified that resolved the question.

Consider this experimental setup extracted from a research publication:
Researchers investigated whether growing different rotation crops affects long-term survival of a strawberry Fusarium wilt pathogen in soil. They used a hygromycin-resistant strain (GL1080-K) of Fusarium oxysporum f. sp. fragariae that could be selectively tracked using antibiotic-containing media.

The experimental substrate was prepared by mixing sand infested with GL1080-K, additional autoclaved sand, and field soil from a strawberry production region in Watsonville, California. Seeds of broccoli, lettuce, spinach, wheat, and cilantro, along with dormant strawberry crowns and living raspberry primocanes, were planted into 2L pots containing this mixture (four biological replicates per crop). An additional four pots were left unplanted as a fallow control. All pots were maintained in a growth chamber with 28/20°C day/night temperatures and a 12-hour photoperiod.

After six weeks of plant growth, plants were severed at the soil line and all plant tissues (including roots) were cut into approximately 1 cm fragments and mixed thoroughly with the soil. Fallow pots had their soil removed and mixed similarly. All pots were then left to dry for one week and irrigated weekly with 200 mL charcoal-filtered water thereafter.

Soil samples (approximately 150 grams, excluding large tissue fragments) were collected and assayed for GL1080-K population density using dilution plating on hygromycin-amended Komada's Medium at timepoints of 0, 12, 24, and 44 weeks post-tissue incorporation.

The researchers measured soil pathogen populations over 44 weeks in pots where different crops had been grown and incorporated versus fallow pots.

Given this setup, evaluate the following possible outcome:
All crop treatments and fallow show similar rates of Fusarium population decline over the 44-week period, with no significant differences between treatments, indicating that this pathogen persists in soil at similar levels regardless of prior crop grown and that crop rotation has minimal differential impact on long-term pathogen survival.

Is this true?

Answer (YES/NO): NO